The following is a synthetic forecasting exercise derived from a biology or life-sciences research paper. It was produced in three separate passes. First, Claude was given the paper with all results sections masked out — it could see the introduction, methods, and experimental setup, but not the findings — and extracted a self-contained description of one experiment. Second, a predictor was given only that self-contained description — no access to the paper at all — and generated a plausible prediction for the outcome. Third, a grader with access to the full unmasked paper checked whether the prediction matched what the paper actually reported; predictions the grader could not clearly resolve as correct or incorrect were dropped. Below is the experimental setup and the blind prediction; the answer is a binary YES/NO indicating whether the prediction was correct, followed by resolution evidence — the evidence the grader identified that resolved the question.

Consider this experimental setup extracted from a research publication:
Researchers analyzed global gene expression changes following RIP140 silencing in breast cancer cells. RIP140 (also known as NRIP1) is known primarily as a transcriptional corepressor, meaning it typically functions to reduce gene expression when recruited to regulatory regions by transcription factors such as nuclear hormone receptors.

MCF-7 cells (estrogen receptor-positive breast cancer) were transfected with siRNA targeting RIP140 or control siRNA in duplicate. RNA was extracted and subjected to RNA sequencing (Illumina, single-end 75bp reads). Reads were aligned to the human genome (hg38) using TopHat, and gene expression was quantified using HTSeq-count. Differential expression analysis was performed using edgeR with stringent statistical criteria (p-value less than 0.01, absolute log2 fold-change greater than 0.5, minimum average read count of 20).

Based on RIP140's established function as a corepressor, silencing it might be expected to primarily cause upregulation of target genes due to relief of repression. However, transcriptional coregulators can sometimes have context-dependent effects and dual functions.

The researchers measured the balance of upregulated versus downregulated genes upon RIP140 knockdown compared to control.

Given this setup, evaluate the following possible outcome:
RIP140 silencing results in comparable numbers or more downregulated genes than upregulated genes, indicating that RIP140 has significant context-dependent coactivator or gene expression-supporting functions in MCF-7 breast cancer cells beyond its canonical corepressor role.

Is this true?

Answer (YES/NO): YES